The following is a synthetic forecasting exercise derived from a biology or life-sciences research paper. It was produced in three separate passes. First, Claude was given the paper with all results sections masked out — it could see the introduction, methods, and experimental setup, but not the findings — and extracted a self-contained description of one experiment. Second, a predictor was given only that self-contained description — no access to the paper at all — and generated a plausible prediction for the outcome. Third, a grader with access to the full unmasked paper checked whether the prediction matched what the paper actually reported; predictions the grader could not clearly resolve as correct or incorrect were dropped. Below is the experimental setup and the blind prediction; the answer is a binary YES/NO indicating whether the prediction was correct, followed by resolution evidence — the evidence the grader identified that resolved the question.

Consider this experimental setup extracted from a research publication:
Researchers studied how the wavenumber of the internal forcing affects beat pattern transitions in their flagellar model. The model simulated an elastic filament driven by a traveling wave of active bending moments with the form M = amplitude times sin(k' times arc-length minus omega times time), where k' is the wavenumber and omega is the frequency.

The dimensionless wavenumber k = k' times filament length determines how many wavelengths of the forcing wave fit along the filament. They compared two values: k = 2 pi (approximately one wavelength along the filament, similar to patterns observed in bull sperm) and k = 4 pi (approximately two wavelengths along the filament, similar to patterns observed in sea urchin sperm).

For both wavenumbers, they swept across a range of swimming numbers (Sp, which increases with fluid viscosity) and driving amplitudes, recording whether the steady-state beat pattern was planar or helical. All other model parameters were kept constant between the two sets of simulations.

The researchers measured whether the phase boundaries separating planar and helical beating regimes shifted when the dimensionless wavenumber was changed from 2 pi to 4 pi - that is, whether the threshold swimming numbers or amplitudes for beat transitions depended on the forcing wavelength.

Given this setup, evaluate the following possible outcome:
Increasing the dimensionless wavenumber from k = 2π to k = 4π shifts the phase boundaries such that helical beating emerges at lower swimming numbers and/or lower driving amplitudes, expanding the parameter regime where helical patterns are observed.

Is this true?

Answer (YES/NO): NO